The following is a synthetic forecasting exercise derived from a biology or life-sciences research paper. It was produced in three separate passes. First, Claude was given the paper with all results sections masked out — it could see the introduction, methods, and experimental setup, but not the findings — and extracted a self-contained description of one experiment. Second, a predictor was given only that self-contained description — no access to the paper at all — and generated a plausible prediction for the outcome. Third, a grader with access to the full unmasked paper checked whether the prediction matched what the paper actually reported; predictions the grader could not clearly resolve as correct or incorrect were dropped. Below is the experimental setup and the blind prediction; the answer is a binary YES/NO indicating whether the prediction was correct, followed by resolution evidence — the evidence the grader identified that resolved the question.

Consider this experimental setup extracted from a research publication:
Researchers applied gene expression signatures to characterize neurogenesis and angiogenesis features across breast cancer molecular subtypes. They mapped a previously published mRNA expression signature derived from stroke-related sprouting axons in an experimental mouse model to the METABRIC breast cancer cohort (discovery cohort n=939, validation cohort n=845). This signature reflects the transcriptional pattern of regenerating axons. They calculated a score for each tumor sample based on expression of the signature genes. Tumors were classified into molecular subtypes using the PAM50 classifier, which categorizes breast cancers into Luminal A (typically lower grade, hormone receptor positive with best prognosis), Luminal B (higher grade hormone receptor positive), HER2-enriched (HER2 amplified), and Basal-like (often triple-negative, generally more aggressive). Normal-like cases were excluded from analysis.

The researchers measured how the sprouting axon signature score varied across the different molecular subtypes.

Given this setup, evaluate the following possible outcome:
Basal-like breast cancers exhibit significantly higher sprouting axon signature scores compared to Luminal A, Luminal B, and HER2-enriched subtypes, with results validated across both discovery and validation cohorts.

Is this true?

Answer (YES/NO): NO